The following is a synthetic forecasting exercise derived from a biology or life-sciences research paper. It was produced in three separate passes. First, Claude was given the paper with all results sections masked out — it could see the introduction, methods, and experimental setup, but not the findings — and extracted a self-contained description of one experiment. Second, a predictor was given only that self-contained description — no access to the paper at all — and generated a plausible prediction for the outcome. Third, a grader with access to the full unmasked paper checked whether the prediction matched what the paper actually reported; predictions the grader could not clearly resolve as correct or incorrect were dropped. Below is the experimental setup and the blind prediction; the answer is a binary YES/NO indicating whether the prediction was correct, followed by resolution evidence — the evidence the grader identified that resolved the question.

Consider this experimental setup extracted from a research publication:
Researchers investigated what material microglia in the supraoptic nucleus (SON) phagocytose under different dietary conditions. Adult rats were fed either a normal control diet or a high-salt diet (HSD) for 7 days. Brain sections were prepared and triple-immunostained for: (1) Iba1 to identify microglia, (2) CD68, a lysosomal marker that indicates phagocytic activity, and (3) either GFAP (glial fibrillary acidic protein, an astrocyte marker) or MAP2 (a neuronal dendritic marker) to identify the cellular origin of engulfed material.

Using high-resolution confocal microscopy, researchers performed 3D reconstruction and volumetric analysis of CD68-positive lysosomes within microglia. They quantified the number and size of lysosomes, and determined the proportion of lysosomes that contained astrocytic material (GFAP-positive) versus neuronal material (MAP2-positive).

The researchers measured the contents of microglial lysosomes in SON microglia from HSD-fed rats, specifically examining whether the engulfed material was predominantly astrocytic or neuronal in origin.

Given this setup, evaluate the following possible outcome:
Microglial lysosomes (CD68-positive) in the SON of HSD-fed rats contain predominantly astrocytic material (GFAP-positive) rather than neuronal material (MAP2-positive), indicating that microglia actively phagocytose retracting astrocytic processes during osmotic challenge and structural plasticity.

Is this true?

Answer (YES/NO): NO